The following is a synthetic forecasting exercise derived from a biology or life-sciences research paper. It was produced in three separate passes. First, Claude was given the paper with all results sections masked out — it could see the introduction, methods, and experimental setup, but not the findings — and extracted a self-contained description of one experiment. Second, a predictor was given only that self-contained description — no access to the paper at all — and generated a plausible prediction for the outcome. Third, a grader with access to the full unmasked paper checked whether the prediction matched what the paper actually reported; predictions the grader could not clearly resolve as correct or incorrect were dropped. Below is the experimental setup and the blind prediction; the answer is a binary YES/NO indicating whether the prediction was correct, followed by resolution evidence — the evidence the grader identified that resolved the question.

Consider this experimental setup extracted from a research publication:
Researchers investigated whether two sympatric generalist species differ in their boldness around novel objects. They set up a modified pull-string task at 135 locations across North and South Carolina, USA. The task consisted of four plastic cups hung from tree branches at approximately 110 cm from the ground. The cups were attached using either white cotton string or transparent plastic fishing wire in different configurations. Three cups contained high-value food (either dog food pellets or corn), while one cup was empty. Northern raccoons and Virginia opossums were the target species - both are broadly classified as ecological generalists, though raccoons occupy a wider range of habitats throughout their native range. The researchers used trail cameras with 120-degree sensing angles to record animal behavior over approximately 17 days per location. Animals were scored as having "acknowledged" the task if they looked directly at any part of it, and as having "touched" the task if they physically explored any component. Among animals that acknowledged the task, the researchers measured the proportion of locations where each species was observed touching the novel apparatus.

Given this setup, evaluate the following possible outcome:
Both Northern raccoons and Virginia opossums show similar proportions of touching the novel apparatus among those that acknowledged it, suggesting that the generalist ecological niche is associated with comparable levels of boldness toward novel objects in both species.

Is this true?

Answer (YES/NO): YES